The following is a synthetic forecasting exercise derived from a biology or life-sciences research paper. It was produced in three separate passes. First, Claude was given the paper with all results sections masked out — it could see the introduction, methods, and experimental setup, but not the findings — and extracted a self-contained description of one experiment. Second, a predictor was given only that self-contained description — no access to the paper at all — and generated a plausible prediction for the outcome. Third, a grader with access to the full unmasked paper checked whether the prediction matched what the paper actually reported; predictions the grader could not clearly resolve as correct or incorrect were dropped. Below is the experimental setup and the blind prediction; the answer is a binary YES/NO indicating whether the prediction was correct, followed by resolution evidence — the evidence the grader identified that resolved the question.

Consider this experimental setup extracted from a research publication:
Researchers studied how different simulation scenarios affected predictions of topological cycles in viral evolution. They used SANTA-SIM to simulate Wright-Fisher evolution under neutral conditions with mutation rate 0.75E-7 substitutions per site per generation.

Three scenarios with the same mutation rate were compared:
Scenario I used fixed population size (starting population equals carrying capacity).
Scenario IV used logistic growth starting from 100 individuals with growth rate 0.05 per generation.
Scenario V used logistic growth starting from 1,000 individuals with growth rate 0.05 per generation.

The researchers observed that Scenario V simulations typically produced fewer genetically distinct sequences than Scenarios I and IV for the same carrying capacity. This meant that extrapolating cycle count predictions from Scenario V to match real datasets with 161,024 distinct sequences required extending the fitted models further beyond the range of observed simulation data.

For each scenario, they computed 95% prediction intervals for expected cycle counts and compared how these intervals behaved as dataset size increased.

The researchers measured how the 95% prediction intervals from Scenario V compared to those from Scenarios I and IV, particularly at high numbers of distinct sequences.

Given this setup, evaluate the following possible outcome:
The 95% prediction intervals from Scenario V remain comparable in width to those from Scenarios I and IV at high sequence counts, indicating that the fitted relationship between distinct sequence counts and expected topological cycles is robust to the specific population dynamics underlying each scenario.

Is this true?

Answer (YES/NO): NO